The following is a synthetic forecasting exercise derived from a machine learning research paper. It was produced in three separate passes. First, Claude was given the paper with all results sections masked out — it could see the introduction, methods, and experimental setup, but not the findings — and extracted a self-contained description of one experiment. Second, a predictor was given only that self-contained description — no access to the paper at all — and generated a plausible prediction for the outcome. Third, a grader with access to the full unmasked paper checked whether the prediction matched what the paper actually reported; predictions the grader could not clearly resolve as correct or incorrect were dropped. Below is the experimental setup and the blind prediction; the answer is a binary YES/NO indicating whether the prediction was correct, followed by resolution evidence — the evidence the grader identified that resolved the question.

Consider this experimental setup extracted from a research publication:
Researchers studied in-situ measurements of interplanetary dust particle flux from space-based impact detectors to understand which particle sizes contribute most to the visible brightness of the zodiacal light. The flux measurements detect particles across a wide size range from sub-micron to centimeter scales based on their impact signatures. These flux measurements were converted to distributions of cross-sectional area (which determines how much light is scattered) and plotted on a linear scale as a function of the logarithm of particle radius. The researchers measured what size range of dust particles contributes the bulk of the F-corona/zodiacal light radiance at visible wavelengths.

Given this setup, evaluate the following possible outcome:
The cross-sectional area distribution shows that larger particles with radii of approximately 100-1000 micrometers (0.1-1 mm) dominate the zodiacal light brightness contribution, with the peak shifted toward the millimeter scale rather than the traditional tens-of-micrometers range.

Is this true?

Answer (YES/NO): NO